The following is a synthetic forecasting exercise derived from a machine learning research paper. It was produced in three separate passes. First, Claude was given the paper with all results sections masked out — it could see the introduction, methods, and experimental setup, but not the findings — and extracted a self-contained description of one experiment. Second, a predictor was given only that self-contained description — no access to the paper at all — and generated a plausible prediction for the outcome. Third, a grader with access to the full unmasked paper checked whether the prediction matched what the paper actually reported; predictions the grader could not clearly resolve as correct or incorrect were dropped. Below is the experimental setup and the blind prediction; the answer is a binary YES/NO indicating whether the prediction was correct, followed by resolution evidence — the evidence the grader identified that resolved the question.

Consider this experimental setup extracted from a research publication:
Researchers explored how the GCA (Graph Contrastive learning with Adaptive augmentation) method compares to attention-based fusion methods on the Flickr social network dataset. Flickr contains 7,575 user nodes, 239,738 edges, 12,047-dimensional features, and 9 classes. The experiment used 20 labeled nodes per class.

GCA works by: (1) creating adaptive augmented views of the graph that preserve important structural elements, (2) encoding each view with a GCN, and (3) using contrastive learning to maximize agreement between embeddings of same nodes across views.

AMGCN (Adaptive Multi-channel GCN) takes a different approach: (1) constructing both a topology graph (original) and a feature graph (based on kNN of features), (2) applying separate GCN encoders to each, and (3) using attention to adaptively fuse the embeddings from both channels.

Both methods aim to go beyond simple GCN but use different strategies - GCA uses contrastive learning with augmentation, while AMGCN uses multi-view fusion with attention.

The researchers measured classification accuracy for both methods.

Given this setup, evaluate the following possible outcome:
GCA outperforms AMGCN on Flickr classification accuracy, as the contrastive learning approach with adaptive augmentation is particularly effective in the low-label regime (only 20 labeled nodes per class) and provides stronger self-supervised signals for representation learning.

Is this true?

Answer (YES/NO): NO